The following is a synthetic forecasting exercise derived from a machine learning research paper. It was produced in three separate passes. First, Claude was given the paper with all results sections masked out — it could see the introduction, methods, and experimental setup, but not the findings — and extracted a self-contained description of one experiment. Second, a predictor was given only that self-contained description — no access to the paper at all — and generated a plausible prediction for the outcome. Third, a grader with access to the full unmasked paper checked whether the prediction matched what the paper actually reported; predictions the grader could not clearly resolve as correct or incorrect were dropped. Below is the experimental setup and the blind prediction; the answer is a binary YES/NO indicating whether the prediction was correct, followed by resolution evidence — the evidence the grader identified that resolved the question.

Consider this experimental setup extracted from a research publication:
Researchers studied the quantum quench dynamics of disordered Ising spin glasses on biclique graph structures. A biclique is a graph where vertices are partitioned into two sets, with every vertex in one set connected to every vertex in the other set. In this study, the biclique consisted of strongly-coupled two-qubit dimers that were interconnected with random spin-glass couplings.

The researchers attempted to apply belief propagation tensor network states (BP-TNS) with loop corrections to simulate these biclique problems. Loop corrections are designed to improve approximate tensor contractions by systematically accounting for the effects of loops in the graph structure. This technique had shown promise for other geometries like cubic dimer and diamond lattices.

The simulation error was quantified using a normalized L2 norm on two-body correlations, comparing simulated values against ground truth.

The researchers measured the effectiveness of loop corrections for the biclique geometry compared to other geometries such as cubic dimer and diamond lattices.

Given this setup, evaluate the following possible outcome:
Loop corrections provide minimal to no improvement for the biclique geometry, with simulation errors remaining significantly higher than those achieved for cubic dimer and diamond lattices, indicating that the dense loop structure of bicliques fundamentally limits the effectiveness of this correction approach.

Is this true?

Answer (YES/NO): YES